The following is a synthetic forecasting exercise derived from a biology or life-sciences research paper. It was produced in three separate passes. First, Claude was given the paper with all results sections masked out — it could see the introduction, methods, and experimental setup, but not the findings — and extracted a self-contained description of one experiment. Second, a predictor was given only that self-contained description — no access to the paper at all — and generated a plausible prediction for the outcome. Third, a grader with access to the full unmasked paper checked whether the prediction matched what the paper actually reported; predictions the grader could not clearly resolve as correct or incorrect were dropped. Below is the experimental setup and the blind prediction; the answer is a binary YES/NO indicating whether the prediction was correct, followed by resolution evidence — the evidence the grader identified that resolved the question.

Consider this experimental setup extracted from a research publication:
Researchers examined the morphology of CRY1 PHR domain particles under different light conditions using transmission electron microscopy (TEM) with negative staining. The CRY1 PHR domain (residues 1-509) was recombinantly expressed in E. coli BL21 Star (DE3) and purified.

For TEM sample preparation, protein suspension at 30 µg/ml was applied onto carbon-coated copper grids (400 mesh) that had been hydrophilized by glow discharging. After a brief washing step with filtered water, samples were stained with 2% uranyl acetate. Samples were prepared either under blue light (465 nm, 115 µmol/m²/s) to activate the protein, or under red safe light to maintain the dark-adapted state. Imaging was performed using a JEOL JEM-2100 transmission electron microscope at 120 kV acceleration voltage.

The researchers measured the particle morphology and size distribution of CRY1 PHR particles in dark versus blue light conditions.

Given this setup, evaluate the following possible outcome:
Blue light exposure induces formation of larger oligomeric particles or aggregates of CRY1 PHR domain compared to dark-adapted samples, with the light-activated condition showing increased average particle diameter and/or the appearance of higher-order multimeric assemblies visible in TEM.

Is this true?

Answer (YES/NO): YES